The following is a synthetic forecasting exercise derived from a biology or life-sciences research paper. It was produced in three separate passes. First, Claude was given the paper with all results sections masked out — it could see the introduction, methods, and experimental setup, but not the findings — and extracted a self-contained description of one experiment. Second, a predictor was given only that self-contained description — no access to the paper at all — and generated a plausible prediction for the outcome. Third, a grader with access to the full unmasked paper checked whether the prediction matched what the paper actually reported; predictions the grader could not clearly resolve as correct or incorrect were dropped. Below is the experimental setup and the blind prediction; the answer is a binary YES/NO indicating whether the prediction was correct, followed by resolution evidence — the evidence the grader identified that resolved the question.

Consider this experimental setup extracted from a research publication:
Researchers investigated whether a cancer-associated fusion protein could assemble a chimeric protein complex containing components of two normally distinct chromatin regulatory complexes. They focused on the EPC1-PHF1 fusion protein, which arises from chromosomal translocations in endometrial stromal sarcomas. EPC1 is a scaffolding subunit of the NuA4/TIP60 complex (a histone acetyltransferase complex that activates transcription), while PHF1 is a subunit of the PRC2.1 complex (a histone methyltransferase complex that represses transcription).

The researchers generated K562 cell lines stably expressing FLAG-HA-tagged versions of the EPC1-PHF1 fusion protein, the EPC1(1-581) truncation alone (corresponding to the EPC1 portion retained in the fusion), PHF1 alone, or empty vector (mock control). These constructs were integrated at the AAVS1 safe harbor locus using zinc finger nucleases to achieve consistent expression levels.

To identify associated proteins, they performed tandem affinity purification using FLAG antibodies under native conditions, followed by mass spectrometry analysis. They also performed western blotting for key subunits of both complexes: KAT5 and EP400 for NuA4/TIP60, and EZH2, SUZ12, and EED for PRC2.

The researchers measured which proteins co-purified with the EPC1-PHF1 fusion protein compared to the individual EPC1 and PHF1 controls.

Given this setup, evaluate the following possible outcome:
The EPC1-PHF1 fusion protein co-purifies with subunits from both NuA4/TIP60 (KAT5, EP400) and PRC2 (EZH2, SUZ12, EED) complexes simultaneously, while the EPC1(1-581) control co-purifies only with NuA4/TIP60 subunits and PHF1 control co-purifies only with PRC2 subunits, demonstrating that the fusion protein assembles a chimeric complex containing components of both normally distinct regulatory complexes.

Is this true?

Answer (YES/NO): YES